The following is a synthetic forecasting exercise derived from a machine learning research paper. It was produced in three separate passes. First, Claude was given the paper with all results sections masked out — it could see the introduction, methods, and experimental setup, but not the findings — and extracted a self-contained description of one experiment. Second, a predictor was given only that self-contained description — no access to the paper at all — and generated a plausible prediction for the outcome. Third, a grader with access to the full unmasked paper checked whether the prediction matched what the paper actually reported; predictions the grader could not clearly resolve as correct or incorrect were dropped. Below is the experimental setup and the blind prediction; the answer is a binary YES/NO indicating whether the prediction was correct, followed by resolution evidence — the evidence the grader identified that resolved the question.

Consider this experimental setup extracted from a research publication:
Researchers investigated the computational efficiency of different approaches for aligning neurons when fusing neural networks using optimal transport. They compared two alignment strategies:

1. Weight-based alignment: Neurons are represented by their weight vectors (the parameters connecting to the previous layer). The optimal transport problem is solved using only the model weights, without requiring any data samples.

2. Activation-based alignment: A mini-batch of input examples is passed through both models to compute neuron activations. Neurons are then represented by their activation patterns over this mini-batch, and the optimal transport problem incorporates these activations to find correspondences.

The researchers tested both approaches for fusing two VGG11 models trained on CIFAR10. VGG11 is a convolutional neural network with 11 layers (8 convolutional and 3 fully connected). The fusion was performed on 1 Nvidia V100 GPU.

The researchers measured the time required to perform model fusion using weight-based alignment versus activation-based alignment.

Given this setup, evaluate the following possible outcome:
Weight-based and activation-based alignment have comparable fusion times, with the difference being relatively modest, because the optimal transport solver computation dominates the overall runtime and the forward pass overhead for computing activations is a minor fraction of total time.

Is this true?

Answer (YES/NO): NO